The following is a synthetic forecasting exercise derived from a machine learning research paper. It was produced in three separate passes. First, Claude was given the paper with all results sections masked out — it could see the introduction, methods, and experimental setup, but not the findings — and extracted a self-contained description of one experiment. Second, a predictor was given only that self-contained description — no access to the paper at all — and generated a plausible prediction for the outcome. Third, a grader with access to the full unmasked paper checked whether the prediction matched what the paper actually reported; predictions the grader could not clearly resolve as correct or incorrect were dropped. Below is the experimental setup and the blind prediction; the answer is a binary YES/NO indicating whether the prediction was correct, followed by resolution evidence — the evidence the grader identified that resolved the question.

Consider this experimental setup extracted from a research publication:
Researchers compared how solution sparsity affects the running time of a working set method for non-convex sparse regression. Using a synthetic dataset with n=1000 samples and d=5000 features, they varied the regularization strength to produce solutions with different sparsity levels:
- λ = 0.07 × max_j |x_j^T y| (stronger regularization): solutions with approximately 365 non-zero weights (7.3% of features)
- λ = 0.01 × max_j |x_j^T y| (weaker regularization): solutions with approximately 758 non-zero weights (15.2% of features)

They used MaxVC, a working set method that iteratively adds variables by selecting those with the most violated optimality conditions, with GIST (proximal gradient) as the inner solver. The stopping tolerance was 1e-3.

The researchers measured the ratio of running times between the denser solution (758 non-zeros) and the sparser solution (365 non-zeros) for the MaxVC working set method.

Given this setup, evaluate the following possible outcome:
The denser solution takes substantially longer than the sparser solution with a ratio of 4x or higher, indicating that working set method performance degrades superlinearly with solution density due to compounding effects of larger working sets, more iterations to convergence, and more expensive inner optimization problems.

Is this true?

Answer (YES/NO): YES